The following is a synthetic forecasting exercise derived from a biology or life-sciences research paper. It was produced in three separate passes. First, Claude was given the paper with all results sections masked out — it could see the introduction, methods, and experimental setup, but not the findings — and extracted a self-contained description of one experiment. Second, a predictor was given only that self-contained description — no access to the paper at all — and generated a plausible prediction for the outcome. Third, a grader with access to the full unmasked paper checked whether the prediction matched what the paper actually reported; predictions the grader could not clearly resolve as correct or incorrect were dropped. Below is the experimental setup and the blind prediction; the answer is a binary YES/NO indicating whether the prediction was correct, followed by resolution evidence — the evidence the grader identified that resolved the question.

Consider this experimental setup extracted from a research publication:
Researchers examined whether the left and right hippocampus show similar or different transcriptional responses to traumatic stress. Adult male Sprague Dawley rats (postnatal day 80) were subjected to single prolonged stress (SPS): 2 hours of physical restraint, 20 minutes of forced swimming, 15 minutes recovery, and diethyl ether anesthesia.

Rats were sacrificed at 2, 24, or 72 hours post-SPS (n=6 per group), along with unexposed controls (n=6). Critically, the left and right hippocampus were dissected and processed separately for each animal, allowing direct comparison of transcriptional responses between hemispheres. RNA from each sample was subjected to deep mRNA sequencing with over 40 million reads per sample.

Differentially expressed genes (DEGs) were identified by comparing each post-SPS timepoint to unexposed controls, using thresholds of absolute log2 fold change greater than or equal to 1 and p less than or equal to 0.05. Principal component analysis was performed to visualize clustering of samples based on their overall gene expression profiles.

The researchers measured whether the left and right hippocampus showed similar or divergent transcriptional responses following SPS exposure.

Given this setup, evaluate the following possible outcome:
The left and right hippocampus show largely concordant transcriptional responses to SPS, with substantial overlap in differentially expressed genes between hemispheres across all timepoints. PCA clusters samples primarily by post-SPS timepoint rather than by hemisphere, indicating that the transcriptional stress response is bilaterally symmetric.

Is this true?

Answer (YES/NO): NO